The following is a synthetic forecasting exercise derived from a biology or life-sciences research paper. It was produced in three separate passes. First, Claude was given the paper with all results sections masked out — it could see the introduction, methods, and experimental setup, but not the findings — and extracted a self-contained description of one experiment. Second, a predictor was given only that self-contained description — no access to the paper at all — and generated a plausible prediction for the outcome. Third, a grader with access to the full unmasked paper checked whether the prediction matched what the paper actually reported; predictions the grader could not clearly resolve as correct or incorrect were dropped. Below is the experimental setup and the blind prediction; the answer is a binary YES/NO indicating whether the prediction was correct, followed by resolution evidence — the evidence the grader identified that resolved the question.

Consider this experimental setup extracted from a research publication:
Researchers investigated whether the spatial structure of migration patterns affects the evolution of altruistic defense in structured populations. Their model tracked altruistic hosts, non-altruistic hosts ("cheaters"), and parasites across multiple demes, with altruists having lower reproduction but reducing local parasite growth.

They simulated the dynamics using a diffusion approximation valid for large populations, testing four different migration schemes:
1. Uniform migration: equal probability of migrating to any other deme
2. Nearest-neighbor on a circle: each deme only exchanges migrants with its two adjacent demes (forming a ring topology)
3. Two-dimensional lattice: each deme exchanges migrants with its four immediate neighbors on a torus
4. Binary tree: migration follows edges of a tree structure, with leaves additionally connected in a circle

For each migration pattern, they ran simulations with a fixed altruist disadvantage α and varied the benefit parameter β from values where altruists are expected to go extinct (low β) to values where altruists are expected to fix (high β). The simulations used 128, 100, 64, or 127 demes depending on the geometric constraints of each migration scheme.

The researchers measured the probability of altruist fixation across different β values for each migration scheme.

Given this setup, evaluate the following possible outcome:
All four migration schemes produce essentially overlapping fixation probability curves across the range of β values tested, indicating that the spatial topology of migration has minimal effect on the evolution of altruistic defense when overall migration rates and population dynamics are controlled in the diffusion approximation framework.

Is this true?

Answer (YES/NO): NO